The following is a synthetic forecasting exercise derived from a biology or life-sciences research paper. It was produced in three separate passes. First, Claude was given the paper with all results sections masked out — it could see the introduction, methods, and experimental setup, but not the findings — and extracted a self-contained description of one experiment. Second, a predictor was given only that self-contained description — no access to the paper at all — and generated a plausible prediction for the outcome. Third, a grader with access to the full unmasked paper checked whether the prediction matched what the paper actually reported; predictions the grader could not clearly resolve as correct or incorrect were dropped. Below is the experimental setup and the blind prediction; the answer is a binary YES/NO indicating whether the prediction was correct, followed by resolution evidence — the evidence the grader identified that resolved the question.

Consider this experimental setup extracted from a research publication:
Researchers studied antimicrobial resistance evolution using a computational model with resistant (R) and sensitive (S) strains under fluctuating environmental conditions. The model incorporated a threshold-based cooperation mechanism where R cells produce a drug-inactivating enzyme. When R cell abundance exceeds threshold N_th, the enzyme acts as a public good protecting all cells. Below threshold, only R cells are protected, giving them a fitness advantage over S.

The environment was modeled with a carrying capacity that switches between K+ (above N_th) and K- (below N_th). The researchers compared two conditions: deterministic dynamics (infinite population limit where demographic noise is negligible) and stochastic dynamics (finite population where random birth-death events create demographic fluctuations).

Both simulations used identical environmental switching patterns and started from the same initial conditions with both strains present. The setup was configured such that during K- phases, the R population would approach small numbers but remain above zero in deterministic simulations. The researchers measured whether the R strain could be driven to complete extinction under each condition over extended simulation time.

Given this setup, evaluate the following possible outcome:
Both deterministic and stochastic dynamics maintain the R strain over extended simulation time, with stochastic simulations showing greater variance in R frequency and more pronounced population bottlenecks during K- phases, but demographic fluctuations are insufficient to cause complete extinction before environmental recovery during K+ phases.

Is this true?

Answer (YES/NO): NO